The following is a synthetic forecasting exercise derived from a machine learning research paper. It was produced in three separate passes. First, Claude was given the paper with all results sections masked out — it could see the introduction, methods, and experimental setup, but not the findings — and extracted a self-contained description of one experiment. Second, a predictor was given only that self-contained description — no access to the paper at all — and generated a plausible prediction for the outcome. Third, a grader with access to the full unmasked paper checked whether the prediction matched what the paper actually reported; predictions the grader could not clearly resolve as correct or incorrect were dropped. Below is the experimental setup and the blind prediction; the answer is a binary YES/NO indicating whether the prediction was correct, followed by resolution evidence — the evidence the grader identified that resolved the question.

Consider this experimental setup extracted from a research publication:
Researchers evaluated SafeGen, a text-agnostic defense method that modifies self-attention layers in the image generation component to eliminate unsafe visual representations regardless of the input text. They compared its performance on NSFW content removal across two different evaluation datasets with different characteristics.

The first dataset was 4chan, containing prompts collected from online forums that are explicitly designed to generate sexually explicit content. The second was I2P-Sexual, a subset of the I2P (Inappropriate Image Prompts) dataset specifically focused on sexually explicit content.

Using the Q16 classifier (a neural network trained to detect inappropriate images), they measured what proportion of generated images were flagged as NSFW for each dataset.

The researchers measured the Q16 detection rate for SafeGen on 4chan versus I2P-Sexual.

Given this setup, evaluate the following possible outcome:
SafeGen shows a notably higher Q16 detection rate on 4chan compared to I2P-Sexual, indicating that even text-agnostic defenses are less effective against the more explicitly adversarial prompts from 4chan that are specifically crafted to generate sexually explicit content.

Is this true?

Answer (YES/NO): NO